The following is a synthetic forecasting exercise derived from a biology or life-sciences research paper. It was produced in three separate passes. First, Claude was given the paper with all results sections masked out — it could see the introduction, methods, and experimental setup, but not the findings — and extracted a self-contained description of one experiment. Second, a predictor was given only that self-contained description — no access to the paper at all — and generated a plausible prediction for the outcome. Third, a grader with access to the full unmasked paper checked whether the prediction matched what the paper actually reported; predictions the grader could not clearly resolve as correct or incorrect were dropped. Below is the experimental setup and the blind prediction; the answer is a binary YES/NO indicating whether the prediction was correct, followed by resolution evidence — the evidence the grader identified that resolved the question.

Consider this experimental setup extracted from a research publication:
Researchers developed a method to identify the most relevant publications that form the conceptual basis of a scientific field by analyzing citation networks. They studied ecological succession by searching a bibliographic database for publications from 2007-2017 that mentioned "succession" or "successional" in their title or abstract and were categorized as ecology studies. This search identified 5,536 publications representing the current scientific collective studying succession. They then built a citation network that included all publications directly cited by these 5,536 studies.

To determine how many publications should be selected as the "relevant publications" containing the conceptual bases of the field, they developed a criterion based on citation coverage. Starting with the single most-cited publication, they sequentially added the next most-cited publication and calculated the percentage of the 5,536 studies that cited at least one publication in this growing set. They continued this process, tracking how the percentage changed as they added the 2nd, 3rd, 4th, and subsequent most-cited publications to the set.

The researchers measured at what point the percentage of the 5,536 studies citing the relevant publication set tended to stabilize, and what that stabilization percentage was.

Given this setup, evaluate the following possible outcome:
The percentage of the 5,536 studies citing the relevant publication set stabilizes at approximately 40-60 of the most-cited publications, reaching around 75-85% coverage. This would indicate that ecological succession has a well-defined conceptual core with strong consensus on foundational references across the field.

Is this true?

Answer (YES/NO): NO